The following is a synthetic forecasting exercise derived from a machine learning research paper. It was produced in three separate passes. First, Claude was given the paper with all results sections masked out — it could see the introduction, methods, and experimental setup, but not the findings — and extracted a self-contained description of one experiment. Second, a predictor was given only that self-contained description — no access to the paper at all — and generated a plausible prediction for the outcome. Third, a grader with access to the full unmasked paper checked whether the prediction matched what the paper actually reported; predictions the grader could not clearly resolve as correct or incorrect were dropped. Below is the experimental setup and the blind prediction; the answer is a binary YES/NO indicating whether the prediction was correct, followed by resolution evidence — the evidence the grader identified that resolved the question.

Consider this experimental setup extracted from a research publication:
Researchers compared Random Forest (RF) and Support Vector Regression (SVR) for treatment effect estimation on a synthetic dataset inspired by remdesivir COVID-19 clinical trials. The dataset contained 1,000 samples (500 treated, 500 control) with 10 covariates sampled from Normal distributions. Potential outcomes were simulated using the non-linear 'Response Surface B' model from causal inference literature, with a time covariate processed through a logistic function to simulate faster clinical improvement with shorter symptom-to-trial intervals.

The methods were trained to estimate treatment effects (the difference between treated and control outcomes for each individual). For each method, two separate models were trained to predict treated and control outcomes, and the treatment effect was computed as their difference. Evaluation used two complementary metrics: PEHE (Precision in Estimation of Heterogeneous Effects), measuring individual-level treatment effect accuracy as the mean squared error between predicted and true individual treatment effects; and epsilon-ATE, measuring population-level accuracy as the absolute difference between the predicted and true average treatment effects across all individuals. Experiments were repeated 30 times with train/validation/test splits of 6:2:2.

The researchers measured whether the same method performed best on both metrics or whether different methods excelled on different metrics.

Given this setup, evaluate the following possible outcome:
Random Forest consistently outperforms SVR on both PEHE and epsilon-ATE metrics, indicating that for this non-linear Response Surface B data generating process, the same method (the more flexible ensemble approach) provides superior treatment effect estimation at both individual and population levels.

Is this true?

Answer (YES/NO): NO